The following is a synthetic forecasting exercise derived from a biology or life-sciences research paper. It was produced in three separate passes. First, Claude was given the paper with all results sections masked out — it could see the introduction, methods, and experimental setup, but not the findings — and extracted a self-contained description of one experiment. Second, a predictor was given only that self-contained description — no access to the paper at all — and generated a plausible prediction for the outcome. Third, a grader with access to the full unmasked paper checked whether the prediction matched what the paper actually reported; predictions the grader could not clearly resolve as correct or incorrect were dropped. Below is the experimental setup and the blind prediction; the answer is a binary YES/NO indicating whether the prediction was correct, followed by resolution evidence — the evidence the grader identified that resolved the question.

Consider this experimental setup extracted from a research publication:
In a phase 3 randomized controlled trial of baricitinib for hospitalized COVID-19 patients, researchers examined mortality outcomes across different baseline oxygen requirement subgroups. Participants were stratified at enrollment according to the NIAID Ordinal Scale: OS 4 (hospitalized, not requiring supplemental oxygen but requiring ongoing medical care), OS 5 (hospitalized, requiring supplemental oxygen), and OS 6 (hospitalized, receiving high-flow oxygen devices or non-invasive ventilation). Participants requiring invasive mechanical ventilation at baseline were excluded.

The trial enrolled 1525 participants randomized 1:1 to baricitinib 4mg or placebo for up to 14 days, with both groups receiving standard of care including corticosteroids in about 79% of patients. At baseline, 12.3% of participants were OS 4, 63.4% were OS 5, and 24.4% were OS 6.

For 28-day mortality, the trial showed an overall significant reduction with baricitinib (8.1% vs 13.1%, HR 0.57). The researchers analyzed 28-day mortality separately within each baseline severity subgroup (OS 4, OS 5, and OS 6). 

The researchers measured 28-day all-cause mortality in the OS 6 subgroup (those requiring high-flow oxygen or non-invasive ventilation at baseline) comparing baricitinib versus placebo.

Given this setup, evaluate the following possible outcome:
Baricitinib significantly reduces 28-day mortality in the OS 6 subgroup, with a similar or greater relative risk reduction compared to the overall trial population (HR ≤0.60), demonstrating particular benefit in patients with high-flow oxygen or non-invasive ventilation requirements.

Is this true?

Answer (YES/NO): YES